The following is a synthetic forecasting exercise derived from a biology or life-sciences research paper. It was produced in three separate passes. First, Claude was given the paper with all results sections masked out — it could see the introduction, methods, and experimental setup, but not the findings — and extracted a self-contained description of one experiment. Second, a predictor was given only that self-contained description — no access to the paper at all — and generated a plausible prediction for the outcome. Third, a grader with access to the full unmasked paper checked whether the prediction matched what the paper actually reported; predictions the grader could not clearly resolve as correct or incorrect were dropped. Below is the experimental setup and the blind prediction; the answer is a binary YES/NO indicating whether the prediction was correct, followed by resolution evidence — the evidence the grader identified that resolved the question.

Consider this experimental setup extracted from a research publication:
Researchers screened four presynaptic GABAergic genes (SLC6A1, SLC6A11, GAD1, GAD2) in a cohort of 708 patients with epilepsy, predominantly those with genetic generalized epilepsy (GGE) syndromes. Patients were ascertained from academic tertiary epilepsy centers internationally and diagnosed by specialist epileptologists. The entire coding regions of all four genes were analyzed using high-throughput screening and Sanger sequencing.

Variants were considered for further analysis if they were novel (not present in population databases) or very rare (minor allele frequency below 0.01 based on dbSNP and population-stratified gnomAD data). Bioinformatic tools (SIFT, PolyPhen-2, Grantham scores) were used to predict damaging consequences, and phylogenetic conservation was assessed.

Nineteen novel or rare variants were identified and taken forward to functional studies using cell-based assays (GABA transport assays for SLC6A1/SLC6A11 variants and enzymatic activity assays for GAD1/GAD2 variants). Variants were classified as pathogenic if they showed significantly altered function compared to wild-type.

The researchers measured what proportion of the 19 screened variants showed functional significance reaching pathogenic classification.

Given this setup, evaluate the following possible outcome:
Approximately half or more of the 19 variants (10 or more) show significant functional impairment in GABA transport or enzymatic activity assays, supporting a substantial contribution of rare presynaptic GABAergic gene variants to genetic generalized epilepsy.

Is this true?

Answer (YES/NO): YES